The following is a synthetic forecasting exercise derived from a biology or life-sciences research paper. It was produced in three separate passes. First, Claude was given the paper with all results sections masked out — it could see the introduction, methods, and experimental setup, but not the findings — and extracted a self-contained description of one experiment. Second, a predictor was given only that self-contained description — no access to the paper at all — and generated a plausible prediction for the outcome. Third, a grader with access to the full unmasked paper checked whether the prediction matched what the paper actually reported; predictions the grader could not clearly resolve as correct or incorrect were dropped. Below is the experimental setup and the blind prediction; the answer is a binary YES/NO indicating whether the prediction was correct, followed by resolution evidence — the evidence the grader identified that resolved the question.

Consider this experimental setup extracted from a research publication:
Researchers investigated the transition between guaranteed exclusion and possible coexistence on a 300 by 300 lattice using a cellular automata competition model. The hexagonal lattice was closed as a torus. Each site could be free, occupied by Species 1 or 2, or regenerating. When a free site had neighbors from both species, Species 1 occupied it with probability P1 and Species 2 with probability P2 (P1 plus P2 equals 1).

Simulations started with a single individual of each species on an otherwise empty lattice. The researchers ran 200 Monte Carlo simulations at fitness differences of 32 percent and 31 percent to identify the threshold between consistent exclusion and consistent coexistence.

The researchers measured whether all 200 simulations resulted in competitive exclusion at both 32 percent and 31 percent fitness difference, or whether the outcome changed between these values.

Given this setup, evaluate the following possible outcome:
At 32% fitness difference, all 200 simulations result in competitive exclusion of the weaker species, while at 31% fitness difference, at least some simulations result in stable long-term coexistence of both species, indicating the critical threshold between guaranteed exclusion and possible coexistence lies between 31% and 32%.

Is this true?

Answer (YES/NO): YES